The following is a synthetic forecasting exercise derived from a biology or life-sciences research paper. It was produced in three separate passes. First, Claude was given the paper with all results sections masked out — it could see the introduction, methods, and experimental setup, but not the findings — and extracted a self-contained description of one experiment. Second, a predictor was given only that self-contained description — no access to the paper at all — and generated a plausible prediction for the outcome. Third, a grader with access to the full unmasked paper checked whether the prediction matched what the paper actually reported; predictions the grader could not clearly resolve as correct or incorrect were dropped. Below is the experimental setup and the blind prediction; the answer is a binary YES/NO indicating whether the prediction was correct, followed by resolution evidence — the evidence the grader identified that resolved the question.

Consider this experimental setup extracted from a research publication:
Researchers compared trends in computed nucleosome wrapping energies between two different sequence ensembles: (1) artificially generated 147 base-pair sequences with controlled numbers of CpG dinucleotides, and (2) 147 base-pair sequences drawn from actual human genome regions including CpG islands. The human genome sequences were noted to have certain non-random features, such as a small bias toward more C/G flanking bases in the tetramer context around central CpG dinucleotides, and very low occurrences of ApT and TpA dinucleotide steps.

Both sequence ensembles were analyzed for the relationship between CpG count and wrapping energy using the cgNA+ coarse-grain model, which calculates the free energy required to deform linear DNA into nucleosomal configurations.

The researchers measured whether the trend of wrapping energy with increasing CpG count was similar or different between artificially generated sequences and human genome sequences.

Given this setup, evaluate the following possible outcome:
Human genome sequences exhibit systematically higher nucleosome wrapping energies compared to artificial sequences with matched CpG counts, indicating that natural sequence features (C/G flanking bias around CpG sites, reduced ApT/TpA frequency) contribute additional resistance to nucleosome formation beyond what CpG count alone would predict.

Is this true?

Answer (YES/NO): YES